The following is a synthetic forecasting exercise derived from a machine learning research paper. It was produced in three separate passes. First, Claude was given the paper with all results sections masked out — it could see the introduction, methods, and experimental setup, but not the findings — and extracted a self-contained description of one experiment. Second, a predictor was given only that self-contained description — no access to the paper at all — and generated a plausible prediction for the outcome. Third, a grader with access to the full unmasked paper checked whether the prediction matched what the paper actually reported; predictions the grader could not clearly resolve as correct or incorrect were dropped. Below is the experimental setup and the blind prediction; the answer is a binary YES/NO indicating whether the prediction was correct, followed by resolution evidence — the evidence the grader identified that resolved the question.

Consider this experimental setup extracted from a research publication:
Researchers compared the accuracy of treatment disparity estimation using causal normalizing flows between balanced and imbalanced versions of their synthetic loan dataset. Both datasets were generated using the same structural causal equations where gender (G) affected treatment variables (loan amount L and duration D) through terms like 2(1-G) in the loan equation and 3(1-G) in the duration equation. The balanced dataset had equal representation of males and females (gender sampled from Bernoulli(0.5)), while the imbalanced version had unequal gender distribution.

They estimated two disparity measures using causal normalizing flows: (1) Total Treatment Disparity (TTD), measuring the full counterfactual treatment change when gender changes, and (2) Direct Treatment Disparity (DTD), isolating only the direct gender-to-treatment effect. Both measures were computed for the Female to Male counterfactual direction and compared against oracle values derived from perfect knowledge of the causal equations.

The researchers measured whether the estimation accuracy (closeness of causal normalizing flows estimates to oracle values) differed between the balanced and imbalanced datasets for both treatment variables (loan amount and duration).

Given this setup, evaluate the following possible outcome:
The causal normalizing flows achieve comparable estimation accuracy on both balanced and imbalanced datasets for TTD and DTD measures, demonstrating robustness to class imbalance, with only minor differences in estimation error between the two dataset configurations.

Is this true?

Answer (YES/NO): NO